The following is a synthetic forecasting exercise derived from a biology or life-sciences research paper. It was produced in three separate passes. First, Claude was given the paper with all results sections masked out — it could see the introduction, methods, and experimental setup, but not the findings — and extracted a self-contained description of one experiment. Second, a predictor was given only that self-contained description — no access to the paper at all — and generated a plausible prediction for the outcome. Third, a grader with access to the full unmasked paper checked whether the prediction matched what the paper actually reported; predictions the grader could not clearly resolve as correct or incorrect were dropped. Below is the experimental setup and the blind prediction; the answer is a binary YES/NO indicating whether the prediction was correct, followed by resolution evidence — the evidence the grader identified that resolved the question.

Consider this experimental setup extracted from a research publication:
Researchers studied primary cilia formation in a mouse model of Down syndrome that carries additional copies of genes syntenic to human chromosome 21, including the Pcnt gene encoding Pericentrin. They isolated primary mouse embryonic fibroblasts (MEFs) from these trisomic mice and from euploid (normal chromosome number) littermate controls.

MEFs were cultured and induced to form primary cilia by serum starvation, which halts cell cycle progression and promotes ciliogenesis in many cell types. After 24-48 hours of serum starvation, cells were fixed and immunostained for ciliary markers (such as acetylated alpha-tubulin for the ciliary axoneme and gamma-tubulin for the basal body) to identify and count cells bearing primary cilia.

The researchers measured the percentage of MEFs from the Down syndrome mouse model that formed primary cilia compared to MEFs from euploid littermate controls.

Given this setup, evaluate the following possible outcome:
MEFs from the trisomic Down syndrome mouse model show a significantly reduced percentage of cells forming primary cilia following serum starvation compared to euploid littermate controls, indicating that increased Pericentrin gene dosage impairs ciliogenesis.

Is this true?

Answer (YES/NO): YES